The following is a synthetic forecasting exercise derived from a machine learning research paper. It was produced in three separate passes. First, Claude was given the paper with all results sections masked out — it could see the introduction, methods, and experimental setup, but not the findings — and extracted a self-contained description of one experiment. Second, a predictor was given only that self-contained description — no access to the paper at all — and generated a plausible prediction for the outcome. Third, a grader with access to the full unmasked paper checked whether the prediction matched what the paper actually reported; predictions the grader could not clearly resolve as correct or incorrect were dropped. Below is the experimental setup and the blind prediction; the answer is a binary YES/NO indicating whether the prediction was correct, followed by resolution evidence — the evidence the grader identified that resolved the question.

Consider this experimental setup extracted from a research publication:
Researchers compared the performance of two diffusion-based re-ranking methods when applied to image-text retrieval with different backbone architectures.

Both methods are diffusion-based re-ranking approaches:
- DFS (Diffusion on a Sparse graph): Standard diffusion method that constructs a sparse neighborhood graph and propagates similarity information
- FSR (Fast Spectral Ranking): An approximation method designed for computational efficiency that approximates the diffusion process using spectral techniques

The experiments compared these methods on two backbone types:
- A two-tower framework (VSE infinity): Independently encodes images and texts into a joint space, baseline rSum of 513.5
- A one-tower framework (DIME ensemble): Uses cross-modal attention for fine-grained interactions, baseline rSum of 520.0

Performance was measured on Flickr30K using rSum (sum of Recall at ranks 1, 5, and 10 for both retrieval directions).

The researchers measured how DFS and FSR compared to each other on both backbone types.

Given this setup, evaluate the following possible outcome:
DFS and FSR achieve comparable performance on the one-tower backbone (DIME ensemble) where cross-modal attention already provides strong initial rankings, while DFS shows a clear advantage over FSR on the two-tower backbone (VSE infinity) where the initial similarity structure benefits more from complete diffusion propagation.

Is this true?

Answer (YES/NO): NO